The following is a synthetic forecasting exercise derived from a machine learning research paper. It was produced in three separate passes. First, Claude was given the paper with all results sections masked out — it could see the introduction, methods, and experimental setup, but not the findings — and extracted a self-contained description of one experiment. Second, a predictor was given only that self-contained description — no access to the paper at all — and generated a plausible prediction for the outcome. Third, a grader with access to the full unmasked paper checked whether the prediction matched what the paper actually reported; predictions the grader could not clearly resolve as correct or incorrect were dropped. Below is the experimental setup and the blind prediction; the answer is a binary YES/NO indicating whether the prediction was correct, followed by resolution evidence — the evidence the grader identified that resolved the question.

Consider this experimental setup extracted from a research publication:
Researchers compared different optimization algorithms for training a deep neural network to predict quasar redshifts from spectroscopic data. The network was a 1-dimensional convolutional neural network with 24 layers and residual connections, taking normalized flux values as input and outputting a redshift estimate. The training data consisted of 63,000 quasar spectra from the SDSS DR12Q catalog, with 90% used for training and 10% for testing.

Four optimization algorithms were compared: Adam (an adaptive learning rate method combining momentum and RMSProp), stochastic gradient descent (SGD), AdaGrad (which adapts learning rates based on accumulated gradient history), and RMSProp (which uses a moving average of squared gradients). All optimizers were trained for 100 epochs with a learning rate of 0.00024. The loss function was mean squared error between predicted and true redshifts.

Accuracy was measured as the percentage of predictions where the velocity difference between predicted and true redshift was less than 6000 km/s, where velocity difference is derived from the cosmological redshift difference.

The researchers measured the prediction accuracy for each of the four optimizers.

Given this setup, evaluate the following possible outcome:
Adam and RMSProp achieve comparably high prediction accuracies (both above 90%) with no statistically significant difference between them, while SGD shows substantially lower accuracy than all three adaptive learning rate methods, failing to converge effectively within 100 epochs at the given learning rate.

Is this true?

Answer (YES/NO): NO